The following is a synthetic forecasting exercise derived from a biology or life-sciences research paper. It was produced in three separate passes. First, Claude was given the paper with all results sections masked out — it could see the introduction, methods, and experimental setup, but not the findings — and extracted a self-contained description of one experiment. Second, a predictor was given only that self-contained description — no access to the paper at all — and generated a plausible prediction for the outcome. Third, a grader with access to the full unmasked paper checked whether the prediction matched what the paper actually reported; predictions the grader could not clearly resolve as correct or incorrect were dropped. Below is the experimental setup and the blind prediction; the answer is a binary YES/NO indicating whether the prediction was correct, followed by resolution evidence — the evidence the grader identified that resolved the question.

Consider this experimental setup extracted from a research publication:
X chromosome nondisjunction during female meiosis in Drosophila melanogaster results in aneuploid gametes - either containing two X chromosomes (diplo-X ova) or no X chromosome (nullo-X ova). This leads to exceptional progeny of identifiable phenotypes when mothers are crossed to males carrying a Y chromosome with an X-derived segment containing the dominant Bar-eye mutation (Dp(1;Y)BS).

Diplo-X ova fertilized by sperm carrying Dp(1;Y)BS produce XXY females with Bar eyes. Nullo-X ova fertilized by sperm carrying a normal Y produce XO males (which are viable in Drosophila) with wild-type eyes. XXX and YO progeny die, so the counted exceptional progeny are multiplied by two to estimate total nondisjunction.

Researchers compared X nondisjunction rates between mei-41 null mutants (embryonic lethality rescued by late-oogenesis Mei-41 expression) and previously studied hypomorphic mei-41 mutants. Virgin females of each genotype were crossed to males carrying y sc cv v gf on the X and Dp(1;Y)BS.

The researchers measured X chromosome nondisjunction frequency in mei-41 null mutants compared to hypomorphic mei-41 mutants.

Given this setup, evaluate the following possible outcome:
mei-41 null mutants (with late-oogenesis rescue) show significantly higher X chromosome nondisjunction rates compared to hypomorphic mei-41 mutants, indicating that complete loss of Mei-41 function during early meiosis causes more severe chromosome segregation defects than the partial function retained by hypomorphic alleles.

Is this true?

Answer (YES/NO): YES